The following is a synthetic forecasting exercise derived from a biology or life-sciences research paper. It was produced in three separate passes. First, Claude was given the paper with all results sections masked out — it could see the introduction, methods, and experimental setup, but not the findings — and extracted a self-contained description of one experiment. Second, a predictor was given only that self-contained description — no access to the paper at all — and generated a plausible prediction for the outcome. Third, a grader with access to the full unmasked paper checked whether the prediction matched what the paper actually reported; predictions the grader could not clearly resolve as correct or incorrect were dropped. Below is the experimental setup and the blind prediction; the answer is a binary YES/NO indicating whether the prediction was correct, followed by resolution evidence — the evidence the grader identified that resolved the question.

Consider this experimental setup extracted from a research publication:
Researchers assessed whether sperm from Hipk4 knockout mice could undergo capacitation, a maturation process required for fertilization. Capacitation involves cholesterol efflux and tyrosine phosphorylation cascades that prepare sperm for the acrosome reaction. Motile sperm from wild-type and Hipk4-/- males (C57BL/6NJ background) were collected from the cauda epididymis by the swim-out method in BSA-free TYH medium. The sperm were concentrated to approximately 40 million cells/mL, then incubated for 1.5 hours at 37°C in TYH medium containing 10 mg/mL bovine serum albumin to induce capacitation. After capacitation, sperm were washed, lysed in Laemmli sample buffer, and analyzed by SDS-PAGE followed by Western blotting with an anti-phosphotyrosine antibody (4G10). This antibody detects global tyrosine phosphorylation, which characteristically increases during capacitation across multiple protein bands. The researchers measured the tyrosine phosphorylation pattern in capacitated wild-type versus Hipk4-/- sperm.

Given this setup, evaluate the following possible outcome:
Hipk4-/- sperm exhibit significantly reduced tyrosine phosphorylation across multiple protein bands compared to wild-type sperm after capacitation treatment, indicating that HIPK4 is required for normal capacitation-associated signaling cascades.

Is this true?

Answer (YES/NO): NO